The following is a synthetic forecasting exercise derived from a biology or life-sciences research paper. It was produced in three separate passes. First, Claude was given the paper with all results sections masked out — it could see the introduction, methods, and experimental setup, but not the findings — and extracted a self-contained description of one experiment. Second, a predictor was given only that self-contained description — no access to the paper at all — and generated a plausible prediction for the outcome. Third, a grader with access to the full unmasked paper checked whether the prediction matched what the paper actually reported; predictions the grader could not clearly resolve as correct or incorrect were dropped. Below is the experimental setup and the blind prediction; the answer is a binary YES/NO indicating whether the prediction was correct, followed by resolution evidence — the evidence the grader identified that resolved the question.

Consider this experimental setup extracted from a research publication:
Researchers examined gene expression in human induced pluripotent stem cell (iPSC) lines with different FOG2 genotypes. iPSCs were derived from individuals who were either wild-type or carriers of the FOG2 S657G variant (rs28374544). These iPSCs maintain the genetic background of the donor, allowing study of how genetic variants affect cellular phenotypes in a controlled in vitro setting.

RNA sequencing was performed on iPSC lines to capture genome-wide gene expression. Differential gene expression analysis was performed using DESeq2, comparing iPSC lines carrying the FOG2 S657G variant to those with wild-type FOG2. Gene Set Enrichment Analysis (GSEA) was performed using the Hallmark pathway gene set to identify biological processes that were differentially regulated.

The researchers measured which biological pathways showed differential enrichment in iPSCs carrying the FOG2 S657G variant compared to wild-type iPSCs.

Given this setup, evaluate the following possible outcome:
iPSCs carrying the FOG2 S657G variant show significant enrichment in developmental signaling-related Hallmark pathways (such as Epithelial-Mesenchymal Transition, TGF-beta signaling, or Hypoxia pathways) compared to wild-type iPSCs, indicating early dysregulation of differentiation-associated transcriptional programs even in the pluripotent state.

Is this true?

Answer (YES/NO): YES